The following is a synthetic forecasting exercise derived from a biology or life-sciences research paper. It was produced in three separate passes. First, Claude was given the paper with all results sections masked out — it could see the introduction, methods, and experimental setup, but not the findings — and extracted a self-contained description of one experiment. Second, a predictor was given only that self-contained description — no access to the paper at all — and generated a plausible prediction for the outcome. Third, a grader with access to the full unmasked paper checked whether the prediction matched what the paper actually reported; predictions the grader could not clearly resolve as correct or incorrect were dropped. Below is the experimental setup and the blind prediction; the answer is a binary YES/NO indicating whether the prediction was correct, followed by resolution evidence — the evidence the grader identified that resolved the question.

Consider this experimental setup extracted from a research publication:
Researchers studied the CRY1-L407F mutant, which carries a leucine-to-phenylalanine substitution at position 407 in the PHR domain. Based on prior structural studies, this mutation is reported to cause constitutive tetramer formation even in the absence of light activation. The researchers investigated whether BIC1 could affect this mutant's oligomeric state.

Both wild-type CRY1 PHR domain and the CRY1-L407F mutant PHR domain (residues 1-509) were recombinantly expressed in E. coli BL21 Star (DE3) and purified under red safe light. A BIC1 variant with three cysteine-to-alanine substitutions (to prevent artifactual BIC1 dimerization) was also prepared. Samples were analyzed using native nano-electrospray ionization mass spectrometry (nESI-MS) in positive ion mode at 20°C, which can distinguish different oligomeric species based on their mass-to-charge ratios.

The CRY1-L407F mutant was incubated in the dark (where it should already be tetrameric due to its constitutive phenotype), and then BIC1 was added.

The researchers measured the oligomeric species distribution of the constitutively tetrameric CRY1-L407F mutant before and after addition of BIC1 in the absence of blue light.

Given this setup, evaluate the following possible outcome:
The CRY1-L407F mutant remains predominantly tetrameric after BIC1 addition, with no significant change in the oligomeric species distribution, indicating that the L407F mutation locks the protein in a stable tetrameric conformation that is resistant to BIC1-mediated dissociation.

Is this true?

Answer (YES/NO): NO